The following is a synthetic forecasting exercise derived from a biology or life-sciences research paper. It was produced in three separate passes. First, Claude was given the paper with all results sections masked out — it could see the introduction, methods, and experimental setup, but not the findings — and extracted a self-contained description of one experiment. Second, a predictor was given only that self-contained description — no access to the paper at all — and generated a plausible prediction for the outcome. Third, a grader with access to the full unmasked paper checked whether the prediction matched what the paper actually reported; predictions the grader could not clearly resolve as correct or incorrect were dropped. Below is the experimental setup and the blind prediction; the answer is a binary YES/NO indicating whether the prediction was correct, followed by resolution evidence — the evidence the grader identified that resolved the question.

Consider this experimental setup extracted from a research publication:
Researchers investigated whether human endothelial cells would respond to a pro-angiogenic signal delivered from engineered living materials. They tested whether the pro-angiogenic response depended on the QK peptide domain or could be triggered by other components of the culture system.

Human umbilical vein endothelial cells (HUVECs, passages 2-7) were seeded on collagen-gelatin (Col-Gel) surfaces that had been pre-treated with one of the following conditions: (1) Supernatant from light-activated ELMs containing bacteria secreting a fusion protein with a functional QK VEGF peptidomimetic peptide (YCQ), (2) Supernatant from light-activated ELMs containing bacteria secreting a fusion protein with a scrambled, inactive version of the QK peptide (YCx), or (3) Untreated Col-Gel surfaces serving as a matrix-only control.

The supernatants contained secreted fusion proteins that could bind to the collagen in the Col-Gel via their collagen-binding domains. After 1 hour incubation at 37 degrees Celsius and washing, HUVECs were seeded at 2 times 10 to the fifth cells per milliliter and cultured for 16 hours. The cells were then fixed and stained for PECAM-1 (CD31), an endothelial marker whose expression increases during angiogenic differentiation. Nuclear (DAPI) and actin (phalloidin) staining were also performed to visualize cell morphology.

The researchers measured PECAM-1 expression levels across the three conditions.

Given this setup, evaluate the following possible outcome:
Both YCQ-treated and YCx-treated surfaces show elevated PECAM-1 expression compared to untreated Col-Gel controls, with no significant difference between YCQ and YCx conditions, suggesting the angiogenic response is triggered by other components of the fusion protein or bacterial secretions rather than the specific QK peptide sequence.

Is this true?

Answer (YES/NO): NO